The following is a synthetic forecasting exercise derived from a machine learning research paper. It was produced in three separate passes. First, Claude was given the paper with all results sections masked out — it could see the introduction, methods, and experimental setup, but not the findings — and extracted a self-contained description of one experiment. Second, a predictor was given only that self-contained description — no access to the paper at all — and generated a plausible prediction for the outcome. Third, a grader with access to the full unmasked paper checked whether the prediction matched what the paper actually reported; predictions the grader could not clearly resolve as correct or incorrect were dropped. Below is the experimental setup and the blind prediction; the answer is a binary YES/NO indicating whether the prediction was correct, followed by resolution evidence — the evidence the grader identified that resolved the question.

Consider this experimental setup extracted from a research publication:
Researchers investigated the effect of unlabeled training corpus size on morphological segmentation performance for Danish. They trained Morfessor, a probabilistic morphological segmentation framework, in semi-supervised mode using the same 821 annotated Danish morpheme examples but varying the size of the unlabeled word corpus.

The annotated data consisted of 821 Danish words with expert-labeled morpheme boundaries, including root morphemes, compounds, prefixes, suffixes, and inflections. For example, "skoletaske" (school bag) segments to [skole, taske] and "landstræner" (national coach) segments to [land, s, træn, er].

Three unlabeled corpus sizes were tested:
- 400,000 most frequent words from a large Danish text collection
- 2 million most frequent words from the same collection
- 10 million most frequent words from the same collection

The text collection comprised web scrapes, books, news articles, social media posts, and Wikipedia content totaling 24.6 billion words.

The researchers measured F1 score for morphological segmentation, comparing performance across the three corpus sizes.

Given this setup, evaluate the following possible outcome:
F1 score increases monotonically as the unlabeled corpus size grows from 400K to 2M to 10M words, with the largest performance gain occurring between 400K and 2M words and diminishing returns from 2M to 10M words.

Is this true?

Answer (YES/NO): NO